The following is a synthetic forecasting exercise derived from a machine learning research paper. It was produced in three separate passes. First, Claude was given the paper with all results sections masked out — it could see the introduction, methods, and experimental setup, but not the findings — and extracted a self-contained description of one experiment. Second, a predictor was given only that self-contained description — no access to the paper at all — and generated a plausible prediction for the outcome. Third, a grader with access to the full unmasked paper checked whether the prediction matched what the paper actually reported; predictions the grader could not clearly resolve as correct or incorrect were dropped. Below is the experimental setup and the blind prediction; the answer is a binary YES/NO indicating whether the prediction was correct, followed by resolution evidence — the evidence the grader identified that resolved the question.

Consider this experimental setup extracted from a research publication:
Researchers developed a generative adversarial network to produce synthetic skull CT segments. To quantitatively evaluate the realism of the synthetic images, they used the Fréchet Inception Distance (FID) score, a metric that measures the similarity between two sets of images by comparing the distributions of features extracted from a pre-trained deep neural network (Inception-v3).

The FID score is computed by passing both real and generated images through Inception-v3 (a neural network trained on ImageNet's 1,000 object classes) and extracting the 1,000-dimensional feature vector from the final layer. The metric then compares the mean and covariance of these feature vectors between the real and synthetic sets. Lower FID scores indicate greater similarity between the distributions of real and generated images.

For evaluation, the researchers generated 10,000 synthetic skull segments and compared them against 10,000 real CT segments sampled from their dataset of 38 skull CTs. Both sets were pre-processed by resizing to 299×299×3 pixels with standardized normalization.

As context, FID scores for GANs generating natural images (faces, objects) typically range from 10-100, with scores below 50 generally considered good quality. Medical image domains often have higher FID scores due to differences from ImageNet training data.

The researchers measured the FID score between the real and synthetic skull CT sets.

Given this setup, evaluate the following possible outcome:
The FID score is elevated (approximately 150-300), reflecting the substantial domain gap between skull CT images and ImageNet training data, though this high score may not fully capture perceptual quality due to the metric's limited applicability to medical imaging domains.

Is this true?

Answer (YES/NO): NO